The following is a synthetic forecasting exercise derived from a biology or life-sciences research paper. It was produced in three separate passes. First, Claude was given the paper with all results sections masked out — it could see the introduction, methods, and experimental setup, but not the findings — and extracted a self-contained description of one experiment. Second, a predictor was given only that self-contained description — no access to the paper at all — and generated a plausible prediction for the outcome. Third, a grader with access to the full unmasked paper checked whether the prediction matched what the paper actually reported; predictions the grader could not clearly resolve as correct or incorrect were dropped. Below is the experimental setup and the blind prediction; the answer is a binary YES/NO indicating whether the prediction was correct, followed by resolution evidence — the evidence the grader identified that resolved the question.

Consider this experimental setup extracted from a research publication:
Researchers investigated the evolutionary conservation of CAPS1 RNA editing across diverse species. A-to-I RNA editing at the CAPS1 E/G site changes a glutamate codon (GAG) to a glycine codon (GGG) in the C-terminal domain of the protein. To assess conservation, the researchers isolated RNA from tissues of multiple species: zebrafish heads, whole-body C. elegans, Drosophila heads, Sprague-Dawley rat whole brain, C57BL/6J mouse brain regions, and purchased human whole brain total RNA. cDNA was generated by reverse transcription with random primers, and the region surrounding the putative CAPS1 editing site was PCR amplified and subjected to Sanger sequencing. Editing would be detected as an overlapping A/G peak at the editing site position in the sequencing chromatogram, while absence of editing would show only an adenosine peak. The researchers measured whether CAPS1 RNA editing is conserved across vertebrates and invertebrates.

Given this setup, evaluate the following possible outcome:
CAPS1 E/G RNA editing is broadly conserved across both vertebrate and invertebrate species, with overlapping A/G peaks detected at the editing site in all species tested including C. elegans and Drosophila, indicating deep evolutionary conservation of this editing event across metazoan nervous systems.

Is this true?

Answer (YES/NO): NO